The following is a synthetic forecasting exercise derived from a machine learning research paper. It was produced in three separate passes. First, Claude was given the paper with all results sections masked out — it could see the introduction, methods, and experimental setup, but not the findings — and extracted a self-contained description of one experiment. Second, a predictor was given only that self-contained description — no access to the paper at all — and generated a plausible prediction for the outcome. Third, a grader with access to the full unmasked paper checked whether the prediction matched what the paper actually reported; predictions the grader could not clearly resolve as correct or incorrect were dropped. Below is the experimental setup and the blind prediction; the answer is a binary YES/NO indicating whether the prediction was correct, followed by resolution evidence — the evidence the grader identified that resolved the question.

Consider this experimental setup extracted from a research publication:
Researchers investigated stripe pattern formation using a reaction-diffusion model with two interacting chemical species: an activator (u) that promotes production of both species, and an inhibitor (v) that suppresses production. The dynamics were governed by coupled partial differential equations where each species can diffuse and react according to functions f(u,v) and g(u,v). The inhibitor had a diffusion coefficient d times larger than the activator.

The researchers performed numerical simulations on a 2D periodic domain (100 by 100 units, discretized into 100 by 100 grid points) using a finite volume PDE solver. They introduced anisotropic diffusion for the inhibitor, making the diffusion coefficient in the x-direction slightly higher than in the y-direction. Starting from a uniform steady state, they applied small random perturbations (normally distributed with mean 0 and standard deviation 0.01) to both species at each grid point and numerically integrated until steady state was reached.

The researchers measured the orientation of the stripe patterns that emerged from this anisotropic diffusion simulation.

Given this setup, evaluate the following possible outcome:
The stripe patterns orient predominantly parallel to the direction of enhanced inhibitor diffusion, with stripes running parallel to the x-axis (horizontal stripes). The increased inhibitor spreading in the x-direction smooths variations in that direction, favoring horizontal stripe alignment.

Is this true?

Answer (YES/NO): NO